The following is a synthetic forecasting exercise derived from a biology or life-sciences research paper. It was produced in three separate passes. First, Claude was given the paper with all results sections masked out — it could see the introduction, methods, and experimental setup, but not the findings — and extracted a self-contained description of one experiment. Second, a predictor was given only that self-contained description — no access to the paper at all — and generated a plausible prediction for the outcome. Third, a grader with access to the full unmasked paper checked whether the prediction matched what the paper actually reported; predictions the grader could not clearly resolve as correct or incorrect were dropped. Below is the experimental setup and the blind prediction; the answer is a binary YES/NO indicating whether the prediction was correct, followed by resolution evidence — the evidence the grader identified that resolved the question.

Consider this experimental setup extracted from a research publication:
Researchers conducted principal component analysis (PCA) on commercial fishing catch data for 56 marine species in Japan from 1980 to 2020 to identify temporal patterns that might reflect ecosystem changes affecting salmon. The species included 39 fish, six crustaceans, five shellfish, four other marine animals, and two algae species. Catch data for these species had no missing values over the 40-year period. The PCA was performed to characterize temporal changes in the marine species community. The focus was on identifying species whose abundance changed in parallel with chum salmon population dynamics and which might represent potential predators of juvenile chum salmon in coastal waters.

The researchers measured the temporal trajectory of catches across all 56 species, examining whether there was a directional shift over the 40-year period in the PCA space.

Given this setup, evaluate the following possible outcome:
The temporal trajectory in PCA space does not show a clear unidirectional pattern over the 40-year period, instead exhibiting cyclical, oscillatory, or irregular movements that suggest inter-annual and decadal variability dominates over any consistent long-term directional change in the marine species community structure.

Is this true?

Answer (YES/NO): NO